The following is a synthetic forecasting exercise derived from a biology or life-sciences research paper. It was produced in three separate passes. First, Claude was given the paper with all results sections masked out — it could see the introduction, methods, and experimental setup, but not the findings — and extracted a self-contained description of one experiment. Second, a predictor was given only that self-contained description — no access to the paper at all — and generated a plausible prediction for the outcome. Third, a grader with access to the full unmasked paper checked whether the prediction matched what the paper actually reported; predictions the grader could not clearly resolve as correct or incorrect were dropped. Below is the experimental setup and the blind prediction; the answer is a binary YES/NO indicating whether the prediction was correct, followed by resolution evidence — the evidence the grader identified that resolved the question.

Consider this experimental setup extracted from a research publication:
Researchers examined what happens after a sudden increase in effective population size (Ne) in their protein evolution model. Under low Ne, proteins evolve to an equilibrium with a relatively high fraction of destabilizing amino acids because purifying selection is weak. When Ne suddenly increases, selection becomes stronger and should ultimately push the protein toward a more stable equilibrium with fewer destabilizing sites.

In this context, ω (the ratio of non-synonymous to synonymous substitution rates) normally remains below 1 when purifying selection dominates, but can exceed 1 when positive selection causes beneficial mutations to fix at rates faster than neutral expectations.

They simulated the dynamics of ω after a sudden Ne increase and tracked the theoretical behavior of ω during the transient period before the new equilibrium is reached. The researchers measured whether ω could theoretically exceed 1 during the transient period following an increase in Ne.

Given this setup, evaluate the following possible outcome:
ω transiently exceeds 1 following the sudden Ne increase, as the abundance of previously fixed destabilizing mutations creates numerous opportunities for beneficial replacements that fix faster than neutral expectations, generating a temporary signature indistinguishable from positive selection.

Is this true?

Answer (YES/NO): NO